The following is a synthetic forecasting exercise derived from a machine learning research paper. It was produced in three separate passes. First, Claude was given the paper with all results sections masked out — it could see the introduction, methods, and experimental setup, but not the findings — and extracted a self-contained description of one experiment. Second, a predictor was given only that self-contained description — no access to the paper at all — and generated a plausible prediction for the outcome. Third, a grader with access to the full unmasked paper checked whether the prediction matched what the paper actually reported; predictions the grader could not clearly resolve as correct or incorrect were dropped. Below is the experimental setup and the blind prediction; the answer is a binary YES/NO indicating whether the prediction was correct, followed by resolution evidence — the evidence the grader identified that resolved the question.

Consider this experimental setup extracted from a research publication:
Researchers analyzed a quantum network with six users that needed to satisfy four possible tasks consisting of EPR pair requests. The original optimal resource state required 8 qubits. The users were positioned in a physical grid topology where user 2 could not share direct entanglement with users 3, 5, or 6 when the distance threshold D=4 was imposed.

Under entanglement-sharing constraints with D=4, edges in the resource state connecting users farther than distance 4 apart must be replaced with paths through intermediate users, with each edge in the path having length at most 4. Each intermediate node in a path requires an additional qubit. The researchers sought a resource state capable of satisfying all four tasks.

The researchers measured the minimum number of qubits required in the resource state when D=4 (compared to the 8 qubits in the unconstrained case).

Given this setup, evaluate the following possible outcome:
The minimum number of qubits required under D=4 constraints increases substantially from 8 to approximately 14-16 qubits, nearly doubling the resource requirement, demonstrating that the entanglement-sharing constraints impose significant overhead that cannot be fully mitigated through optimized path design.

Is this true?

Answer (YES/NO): NO